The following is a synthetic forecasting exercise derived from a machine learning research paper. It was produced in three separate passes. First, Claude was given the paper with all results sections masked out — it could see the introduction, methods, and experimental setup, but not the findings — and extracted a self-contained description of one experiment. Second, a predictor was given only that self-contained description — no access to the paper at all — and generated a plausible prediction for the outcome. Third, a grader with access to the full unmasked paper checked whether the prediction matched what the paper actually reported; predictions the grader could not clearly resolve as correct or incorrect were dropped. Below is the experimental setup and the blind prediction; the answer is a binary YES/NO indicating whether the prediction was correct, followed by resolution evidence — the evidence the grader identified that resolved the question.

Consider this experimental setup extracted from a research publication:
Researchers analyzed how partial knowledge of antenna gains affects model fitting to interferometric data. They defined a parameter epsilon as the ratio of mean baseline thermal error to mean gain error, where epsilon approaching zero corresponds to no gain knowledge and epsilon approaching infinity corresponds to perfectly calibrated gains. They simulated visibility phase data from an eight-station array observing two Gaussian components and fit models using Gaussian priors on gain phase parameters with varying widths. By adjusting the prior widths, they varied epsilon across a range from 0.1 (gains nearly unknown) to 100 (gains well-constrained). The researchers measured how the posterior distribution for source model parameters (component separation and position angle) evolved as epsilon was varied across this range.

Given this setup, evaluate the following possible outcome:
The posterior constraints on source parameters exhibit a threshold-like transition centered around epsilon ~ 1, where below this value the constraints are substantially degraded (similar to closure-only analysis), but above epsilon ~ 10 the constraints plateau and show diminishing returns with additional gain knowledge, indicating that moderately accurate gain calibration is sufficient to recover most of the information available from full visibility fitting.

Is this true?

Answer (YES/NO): YES